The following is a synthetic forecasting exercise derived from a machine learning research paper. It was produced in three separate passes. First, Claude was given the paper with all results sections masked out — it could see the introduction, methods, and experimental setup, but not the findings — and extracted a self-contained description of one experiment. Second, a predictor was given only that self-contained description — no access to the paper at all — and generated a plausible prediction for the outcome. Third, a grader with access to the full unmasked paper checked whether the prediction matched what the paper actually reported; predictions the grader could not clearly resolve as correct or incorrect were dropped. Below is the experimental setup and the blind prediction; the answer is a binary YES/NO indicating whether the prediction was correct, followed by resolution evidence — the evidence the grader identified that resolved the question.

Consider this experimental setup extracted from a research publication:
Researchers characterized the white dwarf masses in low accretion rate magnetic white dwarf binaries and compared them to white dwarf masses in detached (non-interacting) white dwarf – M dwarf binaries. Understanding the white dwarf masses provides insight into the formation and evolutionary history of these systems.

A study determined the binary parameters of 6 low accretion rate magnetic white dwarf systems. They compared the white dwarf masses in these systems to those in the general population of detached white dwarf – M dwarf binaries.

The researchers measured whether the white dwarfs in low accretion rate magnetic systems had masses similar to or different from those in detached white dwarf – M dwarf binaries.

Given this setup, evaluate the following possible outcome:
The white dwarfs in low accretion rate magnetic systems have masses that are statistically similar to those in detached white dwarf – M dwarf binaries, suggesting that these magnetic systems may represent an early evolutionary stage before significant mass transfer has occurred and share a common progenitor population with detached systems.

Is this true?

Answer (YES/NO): NO